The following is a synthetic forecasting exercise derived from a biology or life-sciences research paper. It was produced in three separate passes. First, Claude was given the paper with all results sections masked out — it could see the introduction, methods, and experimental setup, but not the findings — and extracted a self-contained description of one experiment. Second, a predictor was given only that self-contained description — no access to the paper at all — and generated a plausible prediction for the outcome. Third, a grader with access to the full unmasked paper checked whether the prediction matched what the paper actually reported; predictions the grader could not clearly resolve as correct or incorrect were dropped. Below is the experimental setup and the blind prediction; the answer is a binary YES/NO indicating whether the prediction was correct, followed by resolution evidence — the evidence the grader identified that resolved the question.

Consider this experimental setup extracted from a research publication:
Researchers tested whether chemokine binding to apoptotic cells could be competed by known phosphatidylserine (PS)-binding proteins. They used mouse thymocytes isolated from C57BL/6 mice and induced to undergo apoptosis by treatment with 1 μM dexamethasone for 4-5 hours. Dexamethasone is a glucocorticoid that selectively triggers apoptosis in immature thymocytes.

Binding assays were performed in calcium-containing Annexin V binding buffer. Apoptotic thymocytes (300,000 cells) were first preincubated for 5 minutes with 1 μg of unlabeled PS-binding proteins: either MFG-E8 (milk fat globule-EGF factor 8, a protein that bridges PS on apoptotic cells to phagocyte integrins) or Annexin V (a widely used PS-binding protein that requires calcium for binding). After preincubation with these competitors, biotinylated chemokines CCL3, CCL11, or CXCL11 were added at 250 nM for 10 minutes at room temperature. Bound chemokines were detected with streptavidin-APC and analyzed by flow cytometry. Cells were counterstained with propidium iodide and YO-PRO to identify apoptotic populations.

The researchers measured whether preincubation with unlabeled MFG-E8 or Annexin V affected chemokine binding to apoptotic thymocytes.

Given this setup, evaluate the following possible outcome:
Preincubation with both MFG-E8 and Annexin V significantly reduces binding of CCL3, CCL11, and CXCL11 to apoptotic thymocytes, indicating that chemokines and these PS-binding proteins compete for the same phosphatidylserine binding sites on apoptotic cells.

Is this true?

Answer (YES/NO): NO